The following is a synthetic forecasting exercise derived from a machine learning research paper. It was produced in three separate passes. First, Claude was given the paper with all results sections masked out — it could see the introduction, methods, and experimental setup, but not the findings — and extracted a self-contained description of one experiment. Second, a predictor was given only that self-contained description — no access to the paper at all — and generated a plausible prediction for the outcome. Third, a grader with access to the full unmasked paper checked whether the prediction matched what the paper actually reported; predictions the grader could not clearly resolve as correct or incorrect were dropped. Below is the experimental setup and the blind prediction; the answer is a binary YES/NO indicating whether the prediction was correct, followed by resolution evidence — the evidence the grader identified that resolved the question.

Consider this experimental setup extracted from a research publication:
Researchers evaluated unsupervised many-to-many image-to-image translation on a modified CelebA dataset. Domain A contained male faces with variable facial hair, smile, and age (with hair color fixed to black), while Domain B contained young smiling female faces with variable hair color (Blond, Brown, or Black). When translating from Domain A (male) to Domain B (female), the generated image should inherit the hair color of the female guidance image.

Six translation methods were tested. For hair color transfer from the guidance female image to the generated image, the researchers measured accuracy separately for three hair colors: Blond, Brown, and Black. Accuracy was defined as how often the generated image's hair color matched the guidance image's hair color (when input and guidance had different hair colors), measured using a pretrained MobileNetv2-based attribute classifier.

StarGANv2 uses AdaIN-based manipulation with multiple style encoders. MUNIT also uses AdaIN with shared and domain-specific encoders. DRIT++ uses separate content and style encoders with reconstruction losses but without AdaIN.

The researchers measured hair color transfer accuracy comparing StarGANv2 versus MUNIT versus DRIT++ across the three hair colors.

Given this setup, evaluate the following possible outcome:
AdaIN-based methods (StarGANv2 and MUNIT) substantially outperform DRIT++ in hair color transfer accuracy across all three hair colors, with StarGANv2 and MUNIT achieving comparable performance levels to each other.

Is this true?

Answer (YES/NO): NO